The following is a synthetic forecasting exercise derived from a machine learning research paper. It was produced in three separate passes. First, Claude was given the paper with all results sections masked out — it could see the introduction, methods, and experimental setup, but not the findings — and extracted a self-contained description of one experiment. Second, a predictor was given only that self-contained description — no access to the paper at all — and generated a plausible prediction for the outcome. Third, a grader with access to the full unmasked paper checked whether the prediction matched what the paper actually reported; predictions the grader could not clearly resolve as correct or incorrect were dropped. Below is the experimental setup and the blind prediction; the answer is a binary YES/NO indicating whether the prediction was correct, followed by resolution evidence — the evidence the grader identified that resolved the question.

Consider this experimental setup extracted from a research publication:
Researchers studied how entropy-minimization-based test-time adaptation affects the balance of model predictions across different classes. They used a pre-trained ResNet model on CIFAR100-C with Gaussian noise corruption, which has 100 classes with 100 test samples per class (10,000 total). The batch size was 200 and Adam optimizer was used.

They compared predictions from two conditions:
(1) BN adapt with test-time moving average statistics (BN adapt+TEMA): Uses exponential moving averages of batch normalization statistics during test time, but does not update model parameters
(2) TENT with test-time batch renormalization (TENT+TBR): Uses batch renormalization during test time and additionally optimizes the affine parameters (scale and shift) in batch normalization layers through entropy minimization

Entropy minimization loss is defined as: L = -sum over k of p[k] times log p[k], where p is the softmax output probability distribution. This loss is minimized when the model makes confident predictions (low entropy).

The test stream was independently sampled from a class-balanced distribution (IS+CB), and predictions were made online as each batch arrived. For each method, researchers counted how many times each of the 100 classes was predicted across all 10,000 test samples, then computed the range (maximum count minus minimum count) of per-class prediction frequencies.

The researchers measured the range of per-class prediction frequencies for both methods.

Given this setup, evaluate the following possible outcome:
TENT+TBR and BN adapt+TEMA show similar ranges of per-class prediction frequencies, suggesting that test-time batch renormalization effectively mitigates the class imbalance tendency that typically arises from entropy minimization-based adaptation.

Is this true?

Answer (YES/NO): NO